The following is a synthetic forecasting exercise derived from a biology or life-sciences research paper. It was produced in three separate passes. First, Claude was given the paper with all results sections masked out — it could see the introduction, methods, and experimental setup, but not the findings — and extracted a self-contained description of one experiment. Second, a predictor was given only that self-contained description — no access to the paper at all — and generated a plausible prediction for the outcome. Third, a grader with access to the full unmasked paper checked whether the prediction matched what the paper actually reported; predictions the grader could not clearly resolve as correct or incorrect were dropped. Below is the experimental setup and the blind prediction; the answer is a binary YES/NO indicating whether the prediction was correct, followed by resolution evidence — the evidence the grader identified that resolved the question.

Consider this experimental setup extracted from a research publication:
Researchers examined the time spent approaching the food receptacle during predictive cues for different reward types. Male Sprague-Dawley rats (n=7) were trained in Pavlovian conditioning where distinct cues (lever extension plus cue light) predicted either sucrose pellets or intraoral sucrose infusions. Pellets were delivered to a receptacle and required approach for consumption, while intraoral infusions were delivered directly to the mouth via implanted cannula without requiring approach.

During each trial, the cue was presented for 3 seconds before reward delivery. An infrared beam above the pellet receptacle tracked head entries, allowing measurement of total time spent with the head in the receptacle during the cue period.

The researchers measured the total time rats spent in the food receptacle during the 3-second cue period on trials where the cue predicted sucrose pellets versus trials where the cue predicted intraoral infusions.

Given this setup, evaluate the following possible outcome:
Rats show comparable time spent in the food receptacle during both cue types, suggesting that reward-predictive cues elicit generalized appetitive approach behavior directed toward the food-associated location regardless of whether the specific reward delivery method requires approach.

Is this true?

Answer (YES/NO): NO